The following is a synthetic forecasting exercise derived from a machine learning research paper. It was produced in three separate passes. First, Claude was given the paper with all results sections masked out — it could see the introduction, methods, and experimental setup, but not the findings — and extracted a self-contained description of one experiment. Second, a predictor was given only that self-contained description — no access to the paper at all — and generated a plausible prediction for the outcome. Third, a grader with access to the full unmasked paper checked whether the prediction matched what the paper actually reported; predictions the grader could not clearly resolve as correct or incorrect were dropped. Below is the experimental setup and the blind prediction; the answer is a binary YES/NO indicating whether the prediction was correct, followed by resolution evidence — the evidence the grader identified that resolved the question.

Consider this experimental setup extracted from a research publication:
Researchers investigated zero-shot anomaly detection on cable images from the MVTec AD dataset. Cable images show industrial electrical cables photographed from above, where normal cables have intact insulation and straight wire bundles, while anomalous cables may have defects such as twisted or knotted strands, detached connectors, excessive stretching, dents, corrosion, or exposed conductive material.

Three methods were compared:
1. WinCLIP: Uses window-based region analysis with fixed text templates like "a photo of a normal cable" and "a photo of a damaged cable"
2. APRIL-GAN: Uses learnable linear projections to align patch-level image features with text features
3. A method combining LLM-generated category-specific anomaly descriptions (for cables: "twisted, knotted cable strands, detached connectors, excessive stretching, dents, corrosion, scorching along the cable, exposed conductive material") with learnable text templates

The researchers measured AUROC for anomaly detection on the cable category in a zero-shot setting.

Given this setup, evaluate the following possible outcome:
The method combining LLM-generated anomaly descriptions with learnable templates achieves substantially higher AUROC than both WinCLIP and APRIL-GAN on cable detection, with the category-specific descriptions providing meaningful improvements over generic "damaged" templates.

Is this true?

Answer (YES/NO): NO